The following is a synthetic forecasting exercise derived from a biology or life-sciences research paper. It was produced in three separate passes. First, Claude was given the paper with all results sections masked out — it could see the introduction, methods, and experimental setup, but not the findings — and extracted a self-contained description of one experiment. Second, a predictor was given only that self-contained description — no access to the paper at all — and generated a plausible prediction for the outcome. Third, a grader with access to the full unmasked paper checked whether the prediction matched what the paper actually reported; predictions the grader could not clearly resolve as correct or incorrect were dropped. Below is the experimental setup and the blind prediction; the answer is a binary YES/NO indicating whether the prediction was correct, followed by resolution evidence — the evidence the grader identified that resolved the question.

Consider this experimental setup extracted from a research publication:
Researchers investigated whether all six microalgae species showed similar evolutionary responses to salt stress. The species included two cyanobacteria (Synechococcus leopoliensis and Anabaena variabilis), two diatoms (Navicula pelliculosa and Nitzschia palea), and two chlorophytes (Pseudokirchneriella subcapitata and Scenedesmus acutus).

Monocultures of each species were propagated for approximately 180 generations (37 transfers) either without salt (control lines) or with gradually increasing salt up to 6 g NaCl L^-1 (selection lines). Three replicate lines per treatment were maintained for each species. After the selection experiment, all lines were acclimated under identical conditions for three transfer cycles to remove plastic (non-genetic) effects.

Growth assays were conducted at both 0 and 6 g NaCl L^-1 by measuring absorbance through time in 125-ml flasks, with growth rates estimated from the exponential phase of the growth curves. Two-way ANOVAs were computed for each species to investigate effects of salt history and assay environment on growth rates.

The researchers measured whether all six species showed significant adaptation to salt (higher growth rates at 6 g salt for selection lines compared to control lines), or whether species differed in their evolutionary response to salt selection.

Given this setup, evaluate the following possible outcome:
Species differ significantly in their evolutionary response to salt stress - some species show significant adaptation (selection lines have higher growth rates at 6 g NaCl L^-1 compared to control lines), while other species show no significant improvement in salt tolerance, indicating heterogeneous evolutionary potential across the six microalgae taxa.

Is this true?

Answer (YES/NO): YES